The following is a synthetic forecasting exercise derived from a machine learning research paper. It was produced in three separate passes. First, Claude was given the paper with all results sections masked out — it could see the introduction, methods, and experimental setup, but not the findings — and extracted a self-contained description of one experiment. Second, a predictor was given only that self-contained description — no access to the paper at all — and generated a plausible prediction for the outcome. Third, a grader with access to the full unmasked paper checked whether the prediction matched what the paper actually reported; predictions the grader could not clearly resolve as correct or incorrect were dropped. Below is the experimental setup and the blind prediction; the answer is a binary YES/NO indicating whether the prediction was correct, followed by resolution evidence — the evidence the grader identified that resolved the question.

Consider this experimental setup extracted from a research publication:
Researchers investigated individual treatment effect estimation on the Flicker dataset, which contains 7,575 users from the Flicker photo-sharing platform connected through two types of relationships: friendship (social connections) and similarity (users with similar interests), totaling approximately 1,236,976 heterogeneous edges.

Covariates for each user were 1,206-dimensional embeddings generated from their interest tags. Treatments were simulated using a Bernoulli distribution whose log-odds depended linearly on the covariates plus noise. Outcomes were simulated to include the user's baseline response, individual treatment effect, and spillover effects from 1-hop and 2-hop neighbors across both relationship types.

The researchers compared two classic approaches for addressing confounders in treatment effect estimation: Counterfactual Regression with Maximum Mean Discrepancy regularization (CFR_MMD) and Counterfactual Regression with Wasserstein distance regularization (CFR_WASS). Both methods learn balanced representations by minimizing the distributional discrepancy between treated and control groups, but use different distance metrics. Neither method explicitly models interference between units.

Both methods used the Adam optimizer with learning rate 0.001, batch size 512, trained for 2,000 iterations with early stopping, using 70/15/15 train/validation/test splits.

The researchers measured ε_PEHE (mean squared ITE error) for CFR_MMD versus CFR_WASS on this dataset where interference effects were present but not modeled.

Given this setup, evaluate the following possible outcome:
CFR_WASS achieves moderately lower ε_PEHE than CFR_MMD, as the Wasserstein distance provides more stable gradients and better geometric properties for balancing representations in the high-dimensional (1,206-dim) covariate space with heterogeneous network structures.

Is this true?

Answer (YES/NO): NO